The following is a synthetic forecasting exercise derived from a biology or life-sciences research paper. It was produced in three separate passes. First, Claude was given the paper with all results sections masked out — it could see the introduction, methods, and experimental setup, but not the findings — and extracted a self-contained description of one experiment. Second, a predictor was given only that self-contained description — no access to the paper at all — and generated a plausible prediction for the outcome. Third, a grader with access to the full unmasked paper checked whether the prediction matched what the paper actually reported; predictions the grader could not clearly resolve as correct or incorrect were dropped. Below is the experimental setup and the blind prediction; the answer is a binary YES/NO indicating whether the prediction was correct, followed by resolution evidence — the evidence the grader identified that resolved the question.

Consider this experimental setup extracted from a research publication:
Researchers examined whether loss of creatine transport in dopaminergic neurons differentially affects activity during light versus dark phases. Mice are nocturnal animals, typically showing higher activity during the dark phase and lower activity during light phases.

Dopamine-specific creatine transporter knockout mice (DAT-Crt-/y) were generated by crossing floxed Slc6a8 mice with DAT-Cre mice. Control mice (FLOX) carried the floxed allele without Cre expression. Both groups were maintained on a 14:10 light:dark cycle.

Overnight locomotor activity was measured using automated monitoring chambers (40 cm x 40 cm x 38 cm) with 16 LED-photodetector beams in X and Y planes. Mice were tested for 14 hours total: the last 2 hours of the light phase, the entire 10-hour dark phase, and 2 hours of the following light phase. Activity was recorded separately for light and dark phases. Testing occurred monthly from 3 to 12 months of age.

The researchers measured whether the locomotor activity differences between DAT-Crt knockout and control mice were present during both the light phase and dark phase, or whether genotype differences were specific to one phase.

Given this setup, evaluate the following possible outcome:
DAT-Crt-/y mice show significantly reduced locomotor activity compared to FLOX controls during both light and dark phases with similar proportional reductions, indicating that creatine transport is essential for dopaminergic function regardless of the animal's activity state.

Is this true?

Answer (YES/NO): NO